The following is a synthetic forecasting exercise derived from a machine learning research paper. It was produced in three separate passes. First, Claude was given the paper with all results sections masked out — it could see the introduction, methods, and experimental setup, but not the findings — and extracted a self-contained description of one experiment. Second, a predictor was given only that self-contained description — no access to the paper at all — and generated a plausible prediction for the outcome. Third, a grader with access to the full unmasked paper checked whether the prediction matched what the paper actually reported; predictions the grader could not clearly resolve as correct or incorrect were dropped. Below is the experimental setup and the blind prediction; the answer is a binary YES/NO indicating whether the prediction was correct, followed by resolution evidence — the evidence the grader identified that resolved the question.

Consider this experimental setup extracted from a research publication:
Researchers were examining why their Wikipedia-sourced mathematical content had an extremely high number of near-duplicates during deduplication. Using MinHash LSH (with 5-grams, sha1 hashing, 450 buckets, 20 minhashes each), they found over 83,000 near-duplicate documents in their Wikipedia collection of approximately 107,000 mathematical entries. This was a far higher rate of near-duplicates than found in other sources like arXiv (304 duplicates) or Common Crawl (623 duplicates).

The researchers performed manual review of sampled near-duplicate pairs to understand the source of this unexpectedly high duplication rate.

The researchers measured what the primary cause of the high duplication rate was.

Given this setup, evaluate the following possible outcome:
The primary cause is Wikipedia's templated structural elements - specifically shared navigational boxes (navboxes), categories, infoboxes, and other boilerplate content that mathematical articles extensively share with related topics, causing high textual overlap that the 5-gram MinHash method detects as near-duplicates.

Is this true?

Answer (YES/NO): NO